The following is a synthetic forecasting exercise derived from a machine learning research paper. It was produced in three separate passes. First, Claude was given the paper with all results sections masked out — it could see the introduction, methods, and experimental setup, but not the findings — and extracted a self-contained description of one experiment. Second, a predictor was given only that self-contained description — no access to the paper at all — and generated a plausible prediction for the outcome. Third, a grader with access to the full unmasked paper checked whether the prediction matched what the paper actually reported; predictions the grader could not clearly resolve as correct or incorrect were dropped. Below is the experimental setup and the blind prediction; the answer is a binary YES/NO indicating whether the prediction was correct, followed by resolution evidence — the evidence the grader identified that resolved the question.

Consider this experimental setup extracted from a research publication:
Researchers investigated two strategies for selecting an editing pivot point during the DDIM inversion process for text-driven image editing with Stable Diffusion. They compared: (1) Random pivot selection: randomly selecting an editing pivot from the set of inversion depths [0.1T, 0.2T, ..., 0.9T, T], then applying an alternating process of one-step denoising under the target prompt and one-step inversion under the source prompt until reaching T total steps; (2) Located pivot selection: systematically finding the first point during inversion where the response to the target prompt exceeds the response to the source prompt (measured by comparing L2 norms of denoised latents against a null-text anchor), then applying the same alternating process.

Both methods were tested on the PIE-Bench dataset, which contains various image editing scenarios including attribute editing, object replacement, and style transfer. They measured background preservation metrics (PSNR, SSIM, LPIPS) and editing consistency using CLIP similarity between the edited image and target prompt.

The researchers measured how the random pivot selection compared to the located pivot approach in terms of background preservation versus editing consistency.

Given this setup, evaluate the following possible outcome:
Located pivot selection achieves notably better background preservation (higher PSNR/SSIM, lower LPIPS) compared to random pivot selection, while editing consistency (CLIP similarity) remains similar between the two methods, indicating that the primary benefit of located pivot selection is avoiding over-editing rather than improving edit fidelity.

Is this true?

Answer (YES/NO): NO